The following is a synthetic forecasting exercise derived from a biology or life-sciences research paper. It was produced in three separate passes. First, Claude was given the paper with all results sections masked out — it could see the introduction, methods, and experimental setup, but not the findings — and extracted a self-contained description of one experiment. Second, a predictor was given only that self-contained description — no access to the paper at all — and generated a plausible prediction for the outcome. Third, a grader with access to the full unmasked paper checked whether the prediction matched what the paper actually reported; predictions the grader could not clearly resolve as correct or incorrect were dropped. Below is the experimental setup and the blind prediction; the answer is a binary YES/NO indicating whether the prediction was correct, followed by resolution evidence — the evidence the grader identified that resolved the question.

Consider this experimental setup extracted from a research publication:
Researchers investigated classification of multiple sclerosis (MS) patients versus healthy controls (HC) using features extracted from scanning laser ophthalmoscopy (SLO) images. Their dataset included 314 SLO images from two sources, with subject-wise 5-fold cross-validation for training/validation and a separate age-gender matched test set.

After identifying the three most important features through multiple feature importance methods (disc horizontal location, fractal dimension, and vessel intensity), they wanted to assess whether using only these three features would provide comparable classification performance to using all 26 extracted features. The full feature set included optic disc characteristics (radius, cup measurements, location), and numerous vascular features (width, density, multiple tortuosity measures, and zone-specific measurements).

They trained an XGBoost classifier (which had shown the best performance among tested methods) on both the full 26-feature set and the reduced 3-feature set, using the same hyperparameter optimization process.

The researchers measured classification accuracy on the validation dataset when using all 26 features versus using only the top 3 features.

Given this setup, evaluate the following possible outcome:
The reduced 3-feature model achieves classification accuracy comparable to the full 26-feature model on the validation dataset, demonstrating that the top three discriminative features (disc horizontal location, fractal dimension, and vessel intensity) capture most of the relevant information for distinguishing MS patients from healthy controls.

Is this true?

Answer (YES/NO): YES